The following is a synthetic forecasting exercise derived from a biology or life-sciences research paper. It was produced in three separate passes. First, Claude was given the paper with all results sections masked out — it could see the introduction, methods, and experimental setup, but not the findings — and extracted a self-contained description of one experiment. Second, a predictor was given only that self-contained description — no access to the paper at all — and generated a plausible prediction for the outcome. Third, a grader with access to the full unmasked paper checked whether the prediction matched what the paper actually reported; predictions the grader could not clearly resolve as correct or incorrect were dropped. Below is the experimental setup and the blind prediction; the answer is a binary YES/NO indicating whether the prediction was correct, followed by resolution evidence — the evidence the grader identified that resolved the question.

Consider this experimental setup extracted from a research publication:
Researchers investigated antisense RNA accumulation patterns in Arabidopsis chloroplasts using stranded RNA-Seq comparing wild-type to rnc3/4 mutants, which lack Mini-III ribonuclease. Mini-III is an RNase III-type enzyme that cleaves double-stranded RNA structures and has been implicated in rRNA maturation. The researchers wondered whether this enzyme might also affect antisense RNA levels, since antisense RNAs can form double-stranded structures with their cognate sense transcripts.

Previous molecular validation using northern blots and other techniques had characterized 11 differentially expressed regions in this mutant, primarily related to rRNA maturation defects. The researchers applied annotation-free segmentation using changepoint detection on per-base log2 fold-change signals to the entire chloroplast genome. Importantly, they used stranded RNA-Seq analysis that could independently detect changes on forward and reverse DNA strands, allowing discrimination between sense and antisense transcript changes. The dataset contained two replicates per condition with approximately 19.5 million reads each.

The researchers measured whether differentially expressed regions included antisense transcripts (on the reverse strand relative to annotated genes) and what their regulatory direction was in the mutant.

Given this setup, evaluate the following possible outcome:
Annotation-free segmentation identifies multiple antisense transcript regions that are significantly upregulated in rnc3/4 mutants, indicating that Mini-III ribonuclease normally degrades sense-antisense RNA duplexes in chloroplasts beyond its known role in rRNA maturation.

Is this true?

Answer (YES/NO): NO